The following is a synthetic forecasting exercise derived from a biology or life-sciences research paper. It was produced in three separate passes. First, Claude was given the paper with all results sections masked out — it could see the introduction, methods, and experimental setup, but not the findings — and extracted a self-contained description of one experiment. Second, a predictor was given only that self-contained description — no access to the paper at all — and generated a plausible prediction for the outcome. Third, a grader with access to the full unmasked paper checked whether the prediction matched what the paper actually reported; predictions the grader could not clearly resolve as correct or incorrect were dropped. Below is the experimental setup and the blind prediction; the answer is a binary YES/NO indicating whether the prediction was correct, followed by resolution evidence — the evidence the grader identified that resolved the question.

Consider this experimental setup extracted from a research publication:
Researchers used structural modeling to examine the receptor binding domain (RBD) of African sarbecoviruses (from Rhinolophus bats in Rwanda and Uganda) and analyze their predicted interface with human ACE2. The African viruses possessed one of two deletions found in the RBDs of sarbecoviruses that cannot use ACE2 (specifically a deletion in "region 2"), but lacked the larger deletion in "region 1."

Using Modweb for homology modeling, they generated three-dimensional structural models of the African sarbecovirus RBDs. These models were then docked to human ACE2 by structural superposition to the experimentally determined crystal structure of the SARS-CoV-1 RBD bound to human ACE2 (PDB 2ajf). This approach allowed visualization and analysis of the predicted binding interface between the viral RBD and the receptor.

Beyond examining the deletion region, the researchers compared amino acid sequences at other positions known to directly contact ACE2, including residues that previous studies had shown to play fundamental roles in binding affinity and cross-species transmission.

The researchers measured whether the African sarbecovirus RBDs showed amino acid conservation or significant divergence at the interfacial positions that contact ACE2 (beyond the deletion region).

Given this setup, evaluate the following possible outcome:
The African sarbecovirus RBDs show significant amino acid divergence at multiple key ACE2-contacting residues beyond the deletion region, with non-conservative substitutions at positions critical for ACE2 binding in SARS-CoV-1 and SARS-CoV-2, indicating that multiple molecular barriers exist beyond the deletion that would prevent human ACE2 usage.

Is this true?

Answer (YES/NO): YES